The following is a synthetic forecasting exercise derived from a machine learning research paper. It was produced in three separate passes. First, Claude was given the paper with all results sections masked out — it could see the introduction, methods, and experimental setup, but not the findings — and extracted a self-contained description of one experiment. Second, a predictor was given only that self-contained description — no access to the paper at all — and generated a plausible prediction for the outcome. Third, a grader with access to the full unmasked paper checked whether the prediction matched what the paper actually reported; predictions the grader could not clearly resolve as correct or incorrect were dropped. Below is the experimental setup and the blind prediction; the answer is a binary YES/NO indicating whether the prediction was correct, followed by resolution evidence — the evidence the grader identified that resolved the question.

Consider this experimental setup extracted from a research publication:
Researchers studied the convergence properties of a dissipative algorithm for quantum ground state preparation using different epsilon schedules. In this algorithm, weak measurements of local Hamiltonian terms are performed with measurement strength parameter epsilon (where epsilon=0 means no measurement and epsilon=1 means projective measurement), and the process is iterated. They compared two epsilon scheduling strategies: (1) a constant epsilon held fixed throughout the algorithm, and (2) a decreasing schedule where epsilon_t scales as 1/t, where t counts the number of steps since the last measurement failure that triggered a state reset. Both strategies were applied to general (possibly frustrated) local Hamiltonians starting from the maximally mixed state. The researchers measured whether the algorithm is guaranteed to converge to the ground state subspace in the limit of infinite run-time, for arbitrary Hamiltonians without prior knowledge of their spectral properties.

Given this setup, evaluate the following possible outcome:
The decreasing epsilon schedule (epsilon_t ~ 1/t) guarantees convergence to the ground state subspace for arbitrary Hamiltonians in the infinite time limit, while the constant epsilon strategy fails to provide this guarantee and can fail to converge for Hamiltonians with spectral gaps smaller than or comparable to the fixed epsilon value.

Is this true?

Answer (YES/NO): YES